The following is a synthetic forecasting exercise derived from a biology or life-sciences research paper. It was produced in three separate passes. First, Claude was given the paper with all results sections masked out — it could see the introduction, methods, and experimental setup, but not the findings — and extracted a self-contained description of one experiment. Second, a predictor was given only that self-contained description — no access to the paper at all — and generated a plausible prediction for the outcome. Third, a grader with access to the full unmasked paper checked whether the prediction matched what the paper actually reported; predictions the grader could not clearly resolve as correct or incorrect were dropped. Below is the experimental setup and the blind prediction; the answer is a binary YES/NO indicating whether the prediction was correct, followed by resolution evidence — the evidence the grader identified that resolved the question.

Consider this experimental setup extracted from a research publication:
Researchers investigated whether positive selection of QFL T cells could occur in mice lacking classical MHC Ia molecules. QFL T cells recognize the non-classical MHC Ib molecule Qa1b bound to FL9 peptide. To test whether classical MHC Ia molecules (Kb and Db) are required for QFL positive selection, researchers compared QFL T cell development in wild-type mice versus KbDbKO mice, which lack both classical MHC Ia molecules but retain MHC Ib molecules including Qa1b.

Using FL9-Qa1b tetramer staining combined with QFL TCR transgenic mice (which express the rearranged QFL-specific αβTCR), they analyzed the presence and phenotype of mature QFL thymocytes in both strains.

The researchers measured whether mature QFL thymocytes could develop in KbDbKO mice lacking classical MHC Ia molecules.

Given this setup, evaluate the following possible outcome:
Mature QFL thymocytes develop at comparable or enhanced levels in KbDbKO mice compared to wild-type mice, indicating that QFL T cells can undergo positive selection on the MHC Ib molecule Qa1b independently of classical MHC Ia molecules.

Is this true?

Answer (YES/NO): NO